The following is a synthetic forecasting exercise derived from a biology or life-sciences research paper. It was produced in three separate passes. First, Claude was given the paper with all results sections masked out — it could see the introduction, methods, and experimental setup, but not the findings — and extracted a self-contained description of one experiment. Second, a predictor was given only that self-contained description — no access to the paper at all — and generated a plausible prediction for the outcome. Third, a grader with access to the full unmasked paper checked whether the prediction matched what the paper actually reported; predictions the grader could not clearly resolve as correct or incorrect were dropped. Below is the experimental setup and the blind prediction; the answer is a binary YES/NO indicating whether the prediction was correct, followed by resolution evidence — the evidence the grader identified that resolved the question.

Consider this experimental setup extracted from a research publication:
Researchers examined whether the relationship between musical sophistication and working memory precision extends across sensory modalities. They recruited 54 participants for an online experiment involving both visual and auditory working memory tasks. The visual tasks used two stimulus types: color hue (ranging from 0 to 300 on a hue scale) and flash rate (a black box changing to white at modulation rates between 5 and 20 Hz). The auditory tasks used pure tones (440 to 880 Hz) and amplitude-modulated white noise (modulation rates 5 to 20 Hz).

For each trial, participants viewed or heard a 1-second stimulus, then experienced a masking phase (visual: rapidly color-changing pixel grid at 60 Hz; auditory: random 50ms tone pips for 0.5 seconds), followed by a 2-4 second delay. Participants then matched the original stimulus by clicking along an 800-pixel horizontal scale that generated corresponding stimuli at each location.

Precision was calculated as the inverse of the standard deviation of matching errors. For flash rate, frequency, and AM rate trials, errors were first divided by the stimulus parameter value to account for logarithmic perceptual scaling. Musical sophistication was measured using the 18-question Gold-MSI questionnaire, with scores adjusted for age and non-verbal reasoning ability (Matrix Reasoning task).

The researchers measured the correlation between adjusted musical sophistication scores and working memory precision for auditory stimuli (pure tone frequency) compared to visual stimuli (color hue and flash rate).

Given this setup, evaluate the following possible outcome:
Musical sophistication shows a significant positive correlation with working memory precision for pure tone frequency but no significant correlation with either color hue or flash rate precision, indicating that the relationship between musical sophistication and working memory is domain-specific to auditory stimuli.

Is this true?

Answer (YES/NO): YES